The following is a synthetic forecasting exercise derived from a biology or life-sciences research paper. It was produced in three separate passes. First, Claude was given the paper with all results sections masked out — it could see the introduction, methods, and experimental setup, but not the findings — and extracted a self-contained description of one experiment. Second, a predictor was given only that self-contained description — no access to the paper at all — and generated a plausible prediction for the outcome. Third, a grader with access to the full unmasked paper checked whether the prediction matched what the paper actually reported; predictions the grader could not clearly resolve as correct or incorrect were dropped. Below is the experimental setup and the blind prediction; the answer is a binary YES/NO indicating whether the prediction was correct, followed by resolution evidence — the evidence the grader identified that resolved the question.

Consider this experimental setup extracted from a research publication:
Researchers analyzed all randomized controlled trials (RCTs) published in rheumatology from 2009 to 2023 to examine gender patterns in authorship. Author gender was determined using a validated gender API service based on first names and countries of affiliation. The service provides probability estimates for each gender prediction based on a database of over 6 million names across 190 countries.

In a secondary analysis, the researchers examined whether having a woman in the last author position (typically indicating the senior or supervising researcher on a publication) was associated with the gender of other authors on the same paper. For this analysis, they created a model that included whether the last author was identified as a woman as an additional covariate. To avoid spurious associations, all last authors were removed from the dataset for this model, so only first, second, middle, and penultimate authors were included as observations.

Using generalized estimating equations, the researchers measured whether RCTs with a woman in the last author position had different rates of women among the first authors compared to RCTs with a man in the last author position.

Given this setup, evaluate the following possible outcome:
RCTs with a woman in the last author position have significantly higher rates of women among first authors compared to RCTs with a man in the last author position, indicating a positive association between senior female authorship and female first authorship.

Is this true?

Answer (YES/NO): YES